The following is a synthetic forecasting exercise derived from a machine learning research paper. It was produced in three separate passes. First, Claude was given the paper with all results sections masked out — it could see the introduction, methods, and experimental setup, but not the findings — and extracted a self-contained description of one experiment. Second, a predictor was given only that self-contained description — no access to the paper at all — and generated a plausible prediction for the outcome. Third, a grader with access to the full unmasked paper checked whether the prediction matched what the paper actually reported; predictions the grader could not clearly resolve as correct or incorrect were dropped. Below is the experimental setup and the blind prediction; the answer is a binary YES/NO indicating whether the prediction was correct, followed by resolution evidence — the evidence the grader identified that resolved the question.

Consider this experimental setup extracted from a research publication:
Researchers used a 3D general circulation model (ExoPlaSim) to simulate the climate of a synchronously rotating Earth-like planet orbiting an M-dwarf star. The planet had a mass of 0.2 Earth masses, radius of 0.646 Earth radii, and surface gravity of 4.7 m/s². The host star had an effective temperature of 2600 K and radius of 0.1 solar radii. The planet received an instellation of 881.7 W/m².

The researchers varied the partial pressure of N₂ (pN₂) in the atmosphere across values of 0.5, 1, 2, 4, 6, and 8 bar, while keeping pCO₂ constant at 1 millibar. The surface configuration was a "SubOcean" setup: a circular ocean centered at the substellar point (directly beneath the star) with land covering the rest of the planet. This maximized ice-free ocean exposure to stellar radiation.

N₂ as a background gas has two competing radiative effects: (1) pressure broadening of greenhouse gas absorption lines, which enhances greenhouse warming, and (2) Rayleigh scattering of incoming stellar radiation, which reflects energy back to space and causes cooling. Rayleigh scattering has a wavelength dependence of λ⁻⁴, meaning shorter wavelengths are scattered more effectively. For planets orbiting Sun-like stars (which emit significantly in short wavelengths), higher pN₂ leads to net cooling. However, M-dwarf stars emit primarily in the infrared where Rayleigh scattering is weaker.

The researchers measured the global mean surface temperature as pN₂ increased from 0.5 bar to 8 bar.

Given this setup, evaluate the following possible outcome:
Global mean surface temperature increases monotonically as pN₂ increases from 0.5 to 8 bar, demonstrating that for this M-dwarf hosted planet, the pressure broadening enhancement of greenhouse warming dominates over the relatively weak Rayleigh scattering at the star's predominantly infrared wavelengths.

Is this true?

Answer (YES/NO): YES